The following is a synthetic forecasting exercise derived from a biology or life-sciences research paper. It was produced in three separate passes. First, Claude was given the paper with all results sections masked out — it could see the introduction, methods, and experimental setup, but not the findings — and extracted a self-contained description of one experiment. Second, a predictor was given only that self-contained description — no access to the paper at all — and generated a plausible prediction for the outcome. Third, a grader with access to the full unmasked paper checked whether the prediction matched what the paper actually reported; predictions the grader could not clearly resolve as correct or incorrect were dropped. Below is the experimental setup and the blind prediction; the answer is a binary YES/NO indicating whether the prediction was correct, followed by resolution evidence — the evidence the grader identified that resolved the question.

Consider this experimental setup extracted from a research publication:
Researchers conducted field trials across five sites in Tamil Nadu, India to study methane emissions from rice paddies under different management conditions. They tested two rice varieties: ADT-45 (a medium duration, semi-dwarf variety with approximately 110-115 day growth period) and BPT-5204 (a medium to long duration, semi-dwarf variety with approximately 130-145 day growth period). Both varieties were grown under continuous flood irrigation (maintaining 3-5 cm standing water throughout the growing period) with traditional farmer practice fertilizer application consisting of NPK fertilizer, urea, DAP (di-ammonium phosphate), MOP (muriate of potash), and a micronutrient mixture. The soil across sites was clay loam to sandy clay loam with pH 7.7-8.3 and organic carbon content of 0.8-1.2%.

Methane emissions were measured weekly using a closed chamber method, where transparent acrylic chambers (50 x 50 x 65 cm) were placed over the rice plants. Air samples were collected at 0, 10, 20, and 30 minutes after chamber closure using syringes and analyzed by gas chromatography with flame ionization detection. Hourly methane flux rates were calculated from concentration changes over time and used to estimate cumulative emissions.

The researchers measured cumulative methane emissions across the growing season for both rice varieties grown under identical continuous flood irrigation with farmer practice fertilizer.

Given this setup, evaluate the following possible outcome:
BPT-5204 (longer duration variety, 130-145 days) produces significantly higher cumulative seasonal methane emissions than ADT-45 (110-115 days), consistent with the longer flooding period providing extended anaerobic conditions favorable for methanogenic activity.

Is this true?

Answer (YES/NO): YES